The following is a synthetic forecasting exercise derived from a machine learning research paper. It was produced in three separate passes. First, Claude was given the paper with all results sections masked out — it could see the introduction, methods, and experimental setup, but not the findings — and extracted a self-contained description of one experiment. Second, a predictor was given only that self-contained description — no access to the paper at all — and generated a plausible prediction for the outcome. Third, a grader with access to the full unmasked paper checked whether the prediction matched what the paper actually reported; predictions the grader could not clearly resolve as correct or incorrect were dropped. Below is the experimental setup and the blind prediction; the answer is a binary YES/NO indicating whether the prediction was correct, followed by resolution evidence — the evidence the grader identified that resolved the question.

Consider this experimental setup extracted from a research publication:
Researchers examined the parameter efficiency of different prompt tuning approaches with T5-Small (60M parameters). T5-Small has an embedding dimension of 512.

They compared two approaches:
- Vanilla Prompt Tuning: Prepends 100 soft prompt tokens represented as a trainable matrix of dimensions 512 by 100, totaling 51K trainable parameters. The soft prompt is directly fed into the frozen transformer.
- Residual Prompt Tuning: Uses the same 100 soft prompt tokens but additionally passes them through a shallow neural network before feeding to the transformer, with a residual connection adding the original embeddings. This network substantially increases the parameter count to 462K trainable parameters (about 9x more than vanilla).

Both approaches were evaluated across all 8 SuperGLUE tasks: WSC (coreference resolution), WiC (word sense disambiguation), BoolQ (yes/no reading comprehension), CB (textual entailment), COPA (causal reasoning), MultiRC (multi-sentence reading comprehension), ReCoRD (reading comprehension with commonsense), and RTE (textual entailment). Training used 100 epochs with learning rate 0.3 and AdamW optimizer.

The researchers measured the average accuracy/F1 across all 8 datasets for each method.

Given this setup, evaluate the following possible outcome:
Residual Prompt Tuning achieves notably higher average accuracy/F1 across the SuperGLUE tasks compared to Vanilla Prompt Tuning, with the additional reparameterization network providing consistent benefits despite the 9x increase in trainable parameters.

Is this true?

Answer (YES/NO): NO